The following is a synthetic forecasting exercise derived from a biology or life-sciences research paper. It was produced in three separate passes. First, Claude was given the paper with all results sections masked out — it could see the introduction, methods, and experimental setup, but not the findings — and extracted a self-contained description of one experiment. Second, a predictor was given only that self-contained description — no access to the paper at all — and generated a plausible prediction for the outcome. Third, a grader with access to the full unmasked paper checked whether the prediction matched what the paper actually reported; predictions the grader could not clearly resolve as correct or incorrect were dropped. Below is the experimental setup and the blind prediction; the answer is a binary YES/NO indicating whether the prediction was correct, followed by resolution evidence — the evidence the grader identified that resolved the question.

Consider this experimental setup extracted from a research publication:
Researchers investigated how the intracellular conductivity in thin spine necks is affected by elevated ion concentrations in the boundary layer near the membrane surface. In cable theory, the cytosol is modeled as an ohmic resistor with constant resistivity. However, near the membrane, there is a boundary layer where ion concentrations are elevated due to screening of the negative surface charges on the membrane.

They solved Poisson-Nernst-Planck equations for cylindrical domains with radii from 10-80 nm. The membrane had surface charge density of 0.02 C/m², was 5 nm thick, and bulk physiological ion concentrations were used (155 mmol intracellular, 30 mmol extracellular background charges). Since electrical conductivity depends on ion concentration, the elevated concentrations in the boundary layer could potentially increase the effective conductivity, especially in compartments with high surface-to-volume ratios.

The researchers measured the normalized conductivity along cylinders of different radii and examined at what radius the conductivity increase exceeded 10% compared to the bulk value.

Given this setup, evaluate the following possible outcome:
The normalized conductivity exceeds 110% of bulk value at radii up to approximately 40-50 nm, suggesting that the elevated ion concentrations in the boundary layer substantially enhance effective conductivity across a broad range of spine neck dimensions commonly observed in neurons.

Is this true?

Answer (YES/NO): NO